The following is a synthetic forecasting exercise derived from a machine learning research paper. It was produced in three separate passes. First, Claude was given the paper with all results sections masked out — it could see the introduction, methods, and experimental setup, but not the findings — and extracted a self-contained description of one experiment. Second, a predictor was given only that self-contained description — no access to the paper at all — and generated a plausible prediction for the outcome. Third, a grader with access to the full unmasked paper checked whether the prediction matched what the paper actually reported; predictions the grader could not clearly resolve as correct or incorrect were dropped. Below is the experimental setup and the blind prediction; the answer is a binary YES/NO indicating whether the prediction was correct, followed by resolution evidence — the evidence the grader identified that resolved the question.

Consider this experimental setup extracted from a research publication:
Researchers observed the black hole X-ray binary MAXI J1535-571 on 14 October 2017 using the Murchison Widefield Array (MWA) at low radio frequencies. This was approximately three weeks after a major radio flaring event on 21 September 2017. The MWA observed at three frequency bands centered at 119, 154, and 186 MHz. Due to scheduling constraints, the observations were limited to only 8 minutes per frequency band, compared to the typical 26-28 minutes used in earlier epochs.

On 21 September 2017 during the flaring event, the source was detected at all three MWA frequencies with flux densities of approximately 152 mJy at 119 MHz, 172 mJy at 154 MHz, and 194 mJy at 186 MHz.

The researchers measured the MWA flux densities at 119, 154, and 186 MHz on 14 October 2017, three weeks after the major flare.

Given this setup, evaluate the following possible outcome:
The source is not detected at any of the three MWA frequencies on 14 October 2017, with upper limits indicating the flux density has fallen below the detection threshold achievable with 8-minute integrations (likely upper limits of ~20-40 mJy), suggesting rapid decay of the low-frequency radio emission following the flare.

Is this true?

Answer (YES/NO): NO